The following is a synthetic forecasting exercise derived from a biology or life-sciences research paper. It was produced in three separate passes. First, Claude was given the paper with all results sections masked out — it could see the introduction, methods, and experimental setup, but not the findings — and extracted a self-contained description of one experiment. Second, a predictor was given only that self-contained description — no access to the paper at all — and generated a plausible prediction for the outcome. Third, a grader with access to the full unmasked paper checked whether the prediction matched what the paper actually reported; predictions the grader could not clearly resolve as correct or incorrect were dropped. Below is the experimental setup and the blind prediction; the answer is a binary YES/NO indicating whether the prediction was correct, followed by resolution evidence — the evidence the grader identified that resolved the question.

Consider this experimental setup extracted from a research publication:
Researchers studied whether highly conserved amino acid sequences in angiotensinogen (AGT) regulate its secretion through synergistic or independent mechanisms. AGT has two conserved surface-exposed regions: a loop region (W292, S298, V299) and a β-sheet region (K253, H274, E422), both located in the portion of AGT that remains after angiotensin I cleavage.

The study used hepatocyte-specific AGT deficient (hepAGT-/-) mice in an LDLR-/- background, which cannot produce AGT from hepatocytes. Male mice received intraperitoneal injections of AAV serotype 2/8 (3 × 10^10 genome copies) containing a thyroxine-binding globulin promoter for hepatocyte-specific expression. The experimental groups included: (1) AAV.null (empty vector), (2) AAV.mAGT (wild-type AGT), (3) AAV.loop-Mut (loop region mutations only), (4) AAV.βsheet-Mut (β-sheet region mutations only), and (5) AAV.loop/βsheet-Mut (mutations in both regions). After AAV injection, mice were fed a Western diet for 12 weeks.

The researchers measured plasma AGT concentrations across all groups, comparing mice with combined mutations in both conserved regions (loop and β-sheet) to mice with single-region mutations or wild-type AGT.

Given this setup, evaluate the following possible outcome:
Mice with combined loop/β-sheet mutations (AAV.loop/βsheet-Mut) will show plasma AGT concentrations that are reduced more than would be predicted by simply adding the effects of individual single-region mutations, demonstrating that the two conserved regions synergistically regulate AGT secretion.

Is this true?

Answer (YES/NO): YES